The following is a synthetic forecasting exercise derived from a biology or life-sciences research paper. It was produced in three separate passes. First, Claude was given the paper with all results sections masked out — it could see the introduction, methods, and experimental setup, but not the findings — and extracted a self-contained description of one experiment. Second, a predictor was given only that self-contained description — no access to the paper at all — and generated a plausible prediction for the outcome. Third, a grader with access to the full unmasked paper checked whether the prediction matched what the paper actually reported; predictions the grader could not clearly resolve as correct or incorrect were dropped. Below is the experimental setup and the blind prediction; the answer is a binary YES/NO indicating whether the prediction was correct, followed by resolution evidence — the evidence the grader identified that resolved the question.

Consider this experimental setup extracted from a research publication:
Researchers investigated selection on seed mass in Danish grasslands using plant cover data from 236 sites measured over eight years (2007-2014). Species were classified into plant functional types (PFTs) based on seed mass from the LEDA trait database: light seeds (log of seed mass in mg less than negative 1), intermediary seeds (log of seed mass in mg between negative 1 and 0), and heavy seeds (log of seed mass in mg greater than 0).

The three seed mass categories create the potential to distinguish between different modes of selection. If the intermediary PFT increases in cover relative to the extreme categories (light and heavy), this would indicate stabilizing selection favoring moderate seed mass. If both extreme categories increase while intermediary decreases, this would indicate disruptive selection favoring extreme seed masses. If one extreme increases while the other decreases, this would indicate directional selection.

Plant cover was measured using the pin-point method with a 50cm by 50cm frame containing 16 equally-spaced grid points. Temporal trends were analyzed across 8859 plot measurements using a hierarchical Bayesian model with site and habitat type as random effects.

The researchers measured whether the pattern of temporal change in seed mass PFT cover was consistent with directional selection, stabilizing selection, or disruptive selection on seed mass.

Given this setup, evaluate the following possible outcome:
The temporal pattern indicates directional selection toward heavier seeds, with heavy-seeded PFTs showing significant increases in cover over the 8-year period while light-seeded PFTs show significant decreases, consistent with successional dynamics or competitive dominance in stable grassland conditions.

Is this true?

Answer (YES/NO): NO